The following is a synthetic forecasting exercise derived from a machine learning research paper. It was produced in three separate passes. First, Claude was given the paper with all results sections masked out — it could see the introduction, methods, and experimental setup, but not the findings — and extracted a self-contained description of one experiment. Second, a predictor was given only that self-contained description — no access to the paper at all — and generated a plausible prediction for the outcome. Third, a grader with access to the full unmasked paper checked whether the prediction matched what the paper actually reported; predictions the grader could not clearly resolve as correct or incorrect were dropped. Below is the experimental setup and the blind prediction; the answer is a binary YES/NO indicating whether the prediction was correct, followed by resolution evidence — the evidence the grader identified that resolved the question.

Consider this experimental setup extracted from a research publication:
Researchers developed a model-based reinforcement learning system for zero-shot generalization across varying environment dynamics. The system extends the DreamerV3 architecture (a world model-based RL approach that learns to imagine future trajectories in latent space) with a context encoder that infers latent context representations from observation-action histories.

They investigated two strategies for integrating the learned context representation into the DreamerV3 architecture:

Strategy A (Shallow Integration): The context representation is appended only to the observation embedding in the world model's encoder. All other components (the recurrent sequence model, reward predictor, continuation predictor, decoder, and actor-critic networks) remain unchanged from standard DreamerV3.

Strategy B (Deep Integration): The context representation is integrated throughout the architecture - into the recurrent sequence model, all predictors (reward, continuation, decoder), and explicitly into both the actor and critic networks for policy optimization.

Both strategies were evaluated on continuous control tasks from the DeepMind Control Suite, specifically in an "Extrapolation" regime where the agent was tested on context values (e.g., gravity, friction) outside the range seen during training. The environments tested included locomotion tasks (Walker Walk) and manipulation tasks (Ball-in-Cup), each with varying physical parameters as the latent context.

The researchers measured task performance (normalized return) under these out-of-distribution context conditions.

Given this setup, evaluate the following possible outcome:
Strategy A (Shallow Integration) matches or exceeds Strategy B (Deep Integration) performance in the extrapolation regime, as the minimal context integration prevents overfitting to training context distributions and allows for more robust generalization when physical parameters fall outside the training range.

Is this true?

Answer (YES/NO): YES